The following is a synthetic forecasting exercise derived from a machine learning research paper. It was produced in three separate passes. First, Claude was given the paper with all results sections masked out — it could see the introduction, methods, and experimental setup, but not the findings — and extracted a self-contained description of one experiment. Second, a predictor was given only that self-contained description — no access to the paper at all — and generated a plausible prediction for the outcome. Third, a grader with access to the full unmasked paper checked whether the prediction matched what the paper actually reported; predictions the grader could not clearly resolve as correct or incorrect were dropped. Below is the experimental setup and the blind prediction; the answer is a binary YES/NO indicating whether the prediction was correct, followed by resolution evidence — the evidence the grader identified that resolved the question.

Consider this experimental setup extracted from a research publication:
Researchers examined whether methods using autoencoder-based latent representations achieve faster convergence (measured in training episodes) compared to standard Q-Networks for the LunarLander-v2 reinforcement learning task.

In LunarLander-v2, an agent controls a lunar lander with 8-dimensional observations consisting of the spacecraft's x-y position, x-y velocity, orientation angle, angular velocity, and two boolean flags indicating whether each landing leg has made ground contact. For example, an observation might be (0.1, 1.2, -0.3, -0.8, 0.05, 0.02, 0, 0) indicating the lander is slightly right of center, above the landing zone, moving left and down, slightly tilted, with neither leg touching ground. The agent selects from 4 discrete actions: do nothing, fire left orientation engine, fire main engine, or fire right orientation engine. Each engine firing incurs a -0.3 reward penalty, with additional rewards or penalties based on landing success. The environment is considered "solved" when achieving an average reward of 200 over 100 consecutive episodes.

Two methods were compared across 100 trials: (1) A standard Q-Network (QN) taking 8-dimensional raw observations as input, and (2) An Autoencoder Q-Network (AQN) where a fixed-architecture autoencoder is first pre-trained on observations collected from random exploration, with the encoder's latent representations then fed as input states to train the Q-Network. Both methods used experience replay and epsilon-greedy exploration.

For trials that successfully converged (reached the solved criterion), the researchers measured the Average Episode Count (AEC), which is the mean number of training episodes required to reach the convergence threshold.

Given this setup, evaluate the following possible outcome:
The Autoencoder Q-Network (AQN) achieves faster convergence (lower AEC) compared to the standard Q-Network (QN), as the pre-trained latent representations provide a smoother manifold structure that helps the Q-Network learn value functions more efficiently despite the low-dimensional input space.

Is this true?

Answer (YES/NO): YES